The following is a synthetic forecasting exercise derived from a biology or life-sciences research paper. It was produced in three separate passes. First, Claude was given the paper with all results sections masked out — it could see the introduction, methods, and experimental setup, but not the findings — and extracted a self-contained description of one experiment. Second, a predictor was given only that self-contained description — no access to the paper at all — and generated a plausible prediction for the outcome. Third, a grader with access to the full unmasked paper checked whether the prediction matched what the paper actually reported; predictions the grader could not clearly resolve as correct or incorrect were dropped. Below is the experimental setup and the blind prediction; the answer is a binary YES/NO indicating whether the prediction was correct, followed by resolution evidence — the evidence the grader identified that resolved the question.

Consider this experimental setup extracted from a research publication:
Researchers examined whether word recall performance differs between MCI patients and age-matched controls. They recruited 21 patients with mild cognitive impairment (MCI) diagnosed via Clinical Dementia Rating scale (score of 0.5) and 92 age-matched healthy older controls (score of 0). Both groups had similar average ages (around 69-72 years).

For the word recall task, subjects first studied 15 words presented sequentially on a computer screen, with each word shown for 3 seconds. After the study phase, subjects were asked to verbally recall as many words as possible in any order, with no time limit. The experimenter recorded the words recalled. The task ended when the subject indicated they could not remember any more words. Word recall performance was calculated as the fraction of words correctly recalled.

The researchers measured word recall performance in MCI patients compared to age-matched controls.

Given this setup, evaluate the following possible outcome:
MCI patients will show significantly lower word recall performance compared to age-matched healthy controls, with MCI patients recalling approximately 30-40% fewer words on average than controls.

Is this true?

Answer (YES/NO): NO